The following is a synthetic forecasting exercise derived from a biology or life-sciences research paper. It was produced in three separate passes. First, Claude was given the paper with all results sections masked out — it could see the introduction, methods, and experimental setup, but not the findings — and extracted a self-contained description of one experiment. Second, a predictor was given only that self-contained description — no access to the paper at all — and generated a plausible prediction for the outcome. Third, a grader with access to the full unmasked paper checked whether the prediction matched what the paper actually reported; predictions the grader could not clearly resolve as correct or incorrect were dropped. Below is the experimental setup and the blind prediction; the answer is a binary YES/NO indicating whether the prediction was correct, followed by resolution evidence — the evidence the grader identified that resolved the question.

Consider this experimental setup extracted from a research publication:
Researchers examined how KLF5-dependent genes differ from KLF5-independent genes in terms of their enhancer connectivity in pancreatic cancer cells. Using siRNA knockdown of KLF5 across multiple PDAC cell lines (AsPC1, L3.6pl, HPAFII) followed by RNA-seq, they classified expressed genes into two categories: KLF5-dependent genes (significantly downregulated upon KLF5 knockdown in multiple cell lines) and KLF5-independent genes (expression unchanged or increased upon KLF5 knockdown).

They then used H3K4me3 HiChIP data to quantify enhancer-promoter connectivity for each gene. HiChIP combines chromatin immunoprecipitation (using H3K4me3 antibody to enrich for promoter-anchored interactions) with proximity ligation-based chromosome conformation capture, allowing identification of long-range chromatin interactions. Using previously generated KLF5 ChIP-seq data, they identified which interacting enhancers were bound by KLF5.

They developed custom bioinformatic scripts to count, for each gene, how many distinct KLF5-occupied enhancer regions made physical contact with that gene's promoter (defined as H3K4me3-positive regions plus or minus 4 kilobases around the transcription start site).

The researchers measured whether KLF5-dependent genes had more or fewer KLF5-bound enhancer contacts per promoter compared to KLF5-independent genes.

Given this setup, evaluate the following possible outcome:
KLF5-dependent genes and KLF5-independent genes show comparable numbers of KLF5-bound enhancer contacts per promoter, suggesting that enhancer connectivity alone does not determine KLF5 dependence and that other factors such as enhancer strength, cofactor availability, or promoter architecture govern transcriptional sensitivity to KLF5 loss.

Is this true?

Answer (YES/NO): NO